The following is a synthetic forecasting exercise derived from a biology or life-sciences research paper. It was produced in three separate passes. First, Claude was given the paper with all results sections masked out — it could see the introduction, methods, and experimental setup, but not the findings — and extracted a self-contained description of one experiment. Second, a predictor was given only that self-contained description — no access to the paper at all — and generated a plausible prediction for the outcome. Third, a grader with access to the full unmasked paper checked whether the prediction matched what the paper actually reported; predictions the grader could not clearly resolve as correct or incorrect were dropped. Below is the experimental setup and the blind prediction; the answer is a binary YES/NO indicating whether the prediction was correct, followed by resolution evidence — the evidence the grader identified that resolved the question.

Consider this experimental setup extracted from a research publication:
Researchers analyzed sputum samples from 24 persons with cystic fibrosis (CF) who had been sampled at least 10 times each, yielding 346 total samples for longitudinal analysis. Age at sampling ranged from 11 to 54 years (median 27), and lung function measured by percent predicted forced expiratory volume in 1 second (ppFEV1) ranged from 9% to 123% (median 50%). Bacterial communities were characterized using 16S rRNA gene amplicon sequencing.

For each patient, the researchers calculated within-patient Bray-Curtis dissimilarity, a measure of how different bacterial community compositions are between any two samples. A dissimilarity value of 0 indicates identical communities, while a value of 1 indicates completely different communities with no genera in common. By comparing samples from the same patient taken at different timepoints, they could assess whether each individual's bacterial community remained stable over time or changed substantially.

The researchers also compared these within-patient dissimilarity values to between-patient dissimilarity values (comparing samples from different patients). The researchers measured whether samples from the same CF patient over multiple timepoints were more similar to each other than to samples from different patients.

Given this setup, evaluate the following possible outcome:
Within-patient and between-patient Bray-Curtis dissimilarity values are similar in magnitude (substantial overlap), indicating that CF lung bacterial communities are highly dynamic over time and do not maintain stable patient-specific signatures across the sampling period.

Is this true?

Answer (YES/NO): NO